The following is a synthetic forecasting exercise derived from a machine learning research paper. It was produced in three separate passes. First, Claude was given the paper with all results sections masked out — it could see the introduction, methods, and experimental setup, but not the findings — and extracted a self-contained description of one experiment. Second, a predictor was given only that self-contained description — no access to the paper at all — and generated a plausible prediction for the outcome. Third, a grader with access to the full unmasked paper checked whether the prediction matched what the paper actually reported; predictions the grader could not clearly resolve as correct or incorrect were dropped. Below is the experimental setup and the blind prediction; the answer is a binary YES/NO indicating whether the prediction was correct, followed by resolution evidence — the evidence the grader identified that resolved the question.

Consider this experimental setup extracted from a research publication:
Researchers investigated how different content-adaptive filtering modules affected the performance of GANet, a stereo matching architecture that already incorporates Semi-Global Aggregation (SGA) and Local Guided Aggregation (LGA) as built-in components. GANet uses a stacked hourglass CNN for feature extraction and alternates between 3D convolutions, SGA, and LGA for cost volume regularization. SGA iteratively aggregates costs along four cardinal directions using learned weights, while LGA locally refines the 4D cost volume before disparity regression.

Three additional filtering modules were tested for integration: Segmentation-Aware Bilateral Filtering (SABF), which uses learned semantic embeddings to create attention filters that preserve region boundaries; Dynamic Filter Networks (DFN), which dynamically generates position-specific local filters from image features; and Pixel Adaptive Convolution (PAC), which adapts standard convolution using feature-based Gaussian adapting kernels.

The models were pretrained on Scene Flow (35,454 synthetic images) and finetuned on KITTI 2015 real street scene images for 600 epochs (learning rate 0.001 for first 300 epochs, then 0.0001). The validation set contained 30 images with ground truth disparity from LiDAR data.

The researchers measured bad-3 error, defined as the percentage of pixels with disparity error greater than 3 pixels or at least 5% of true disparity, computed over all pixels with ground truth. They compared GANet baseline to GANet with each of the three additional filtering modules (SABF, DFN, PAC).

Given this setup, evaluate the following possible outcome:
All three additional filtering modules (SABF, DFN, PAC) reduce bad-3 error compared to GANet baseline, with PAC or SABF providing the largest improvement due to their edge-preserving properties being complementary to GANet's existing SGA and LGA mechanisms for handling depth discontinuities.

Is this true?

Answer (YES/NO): NO